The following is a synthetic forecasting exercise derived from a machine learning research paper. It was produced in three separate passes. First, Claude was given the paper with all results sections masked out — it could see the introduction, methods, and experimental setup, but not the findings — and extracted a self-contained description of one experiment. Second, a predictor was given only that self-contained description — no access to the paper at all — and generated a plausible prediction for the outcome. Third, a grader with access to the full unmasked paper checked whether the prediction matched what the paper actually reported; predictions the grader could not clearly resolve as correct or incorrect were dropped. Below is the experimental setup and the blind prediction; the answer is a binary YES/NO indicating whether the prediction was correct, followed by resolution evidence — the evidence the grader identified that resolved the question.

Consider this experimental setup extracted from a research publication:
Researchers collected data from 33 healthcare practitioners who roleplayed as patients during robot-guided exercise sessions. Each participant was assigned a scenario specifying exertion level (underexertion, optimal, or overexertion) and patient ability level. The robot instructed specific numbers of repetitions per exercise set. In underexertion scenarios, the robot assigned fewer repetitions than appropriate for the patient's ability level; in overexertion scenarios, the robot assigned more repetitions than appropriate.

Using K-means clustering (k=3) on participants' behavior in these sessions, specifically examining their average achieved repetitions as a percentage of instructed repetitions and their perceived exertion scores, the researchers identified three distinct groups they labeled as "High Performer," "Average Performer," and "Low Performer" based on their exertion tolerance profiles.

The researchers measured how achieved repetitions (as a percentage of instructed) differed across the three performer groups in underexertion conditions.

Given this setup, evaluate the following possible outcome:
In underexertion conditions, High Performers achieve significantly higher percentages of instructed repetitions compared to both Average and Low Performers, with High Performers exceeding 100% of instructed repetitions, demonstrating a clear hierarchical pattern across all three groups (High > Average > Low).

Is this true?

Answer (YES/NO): NO